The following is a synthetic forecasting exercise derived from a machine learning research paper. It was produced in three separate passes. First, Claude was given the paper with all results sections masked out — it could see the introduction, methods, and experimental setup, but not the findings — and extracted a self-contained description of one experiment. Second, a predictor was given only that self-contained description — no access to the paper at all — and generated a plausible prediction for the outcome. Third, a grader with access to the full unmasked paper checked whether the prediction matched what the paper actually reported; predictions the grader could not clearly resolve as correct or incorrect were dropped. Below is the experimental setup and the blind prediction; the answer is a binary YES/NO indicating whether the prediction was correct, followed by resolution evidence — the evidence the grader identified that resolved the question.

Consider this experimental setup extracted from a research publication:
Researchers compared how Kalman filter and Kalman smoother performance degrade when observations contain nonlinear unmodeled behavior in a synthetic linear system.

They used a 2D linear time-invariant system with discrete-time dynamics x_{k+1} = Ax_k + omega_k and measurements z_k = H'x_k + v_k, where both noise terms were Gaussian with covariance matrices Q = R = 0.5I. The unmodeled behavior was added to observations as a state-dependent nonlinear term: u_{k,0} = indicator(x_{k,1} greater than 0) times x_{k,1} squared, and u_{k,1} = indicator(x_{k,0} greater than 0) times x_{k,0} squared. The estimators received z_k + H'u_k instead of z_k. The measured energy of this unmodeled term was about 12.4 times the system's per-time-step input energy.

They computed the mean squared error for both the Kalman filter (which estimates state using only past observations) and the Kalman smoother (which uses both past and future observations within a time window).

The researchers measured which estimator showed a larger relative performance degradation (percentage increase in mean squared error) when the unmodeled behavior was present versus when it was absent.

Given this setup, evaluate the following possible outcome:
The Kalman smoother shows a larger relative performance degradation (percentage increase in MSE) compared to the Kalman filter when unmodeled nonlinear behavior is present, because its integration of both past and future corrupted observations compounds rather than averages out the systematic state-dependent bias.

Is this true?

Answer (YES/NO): NO